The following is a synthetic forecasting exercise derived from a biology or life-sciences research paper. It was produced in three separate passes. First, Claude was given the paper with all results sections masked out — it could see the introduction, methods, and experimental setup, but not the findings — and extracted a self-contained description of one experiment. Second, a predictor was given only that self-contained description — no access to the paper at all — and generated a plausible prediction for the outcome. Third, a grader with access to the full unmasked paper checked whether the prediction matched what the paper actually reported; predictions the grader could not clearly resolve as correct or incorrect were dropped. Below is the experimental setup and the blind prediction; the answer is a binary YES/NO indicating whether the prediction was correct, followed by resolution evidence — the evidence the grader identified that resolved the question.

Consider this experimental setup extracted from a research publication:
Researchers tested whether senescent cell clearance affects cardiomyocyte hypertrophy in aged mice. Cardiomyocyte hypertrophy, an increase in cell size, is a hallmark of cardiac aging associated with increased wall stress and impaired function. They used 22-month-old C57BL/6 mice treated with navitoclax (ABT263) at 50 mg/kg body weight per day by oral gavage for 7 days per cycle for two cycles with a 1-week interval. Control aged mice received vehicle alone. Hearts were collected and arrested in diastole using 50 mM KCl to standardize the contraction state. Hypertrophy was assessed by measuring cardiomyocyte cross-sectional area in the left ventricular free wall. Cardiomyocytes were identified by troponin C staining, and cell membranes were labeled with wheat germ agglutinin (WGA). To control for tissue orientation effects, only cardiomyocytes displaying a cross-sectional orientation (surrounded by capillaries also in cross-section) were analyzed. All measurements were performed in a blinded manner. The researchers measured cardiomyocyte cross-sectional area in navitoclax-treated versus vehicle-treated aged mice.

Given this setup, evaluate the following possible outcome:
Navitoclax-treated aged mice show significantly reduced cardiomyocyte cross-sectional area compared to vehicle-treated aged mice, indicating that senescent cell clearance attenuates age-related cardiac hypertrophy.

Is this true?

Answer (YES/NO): YES